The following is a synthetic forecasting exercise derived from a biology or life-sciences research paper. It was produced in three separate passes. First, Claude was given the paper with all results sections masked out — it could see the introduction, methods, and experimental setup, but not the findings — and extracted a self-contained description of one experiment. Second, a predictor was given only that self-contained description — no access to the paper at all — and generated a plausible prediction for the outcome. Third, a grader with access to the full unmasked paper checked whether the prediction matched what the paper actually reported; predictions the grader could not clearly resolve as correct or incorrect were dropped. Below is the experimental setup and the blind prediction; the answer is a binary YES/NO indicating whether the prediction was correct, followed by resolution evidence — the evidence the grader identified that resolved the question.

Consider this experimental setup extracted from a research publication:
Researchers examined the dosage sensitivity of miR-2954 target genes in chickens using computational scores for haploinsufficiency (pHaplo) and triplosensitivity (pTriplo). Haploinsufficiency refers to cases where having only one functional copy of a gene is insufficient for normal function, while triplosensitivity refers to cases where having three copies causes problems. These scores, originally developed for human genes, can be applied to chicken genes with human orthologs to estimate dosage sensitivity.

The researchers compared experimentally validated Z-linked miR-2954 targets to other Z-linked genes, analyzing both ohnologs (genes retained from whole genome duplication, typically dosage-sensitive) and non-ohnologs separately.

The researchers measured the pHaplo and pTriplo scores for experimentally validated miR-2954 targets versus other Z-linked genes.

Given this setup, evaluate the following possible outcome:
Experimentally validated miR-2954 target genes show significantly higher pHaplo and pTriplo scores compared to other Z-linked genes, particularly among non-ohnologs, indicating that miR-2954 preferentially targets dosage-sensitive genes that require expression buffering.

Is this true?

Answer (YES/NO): YES